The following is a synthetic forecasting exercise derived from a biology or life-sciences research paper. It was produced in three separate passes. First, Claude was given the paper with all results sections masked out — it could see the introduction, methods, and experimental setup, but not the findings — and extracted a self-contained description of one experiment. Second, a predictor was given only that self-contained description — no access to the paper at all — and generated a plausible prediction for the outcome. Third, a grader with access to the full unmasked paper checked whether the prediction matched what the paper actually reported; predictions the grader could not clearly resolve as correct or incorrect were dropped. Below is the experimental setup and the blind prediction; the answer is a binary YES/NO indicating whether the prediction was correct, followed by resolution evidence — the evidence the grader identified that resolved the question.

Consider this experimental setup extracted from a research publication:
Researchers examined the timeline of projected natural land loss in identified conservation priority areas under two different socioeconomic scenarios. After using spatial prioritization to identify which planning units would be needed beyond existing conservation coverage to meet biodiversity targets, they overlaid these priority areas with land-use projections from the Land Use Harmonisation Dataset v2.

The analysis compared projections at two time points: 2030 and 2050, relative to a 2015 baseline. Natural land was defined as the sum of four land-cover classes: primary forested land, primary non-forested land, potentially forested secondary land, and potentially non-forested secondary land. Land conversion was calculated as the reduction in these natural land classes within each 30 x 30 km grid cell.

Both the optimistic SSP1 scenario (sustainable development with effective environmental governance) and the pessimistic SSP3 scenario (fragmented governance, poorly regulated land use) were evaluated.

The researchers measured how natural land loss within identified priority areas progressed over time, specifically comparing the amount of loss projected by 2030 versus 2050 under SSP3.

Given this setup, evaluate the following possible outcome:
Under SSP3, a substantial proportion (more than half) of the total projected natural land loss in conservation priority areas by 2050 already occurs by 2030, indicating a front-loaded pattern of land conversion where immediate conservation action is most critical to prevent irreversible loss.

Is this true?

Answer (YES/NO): YES